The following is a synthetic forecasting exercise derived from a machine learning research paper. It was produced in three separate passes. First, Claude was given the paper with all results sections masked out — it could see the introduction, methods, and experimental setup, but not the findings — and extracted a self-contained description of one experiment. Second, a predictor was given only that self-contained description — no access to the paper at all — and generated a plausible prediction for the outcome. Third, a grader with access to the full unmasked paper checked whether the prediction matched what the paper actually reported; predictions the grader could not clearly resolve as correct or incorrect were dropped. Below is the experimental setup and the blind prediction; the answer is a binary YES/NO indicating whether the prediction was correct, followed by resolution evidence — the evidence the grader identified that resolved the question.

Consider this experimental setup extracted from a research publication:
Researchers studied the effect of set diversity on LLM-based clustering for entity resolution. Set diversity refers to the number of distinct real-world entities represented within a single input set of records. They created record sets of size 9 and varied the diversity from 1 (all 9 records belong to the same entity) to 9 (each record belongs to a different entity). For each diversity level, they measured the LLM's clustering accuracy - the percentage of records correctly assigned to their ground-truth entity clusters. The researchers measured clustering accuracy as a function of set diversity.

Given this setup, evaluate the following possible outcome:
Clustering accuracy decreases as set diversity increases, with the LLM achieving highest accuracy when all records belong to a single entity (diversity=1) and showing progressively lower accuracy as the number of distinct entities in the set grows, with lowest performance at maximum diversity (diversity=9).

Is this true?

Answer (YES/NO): NO